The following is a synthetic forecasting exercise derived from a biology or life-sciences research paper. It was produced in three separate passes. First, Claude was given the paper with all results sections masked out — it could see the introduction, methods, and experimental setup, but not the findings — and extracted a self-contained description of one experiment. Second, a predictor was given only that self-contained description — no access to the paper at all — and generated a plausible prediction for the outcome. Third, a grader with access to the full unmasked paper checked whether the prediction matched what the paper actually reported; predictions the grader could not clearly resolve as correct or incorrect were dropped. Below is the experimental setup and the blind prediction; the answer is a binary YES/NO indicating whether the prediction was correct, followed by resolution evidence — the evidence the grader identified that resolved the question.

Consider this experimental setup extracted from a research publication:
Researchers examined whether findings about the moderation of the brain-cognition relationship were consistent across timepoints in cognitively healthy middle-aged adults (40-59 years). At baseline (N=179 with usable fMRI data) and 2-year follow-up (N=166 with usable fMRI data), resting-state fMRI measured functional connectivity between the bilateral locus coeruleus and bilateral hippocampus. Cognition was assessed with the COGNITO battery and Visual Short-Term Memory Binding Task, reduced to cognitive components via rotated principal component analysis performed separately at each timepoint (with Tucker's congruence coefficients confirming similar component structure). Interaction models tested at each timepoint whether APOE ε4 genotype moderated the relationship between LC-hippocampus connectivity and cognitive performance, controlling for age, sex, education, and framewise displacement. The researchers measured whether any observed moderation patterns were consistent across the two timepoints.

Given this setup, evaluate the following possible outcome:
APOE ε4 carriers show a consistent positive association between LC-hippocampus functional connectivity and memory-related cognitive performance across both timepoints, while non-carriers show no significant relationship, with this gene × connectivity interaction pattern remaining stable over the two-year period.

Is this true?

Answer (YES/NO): NO